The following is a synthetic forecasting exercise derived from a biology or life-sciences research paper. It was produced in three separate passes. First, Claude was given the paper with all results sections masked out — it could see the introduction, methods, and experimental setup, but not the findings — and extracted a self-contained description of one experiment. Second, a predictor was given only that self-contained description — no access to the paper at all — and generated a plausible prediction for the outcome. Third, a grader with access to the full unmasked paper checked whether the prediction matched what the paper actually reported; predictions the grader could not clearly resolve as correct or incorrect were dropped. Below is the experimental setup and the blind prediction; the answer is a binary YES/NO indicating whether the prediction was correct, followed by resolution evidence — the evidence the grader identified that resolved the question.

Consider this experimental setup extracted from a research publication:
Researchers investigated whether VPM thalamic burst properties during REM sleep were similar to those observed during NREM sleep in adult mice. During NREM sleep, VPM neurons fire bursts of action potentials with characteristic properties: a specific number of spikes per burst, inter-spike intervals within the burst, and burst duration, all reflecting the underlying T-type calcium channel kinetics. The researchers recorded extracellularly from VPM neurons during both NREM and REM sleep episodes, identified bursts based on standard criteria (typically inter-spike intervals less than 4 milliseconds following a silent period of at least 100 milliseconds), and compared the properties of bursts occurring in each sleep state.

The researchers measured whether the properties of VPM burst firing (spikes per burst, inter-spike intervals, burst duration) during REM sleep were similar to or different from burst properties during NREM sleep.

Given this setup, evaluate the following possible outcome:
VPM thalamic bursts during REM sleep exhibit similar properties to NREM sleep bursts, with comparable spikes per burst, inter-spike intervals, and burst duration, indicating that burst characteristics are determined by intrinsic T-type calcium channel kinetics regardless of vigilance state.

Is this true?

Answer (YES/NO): NO